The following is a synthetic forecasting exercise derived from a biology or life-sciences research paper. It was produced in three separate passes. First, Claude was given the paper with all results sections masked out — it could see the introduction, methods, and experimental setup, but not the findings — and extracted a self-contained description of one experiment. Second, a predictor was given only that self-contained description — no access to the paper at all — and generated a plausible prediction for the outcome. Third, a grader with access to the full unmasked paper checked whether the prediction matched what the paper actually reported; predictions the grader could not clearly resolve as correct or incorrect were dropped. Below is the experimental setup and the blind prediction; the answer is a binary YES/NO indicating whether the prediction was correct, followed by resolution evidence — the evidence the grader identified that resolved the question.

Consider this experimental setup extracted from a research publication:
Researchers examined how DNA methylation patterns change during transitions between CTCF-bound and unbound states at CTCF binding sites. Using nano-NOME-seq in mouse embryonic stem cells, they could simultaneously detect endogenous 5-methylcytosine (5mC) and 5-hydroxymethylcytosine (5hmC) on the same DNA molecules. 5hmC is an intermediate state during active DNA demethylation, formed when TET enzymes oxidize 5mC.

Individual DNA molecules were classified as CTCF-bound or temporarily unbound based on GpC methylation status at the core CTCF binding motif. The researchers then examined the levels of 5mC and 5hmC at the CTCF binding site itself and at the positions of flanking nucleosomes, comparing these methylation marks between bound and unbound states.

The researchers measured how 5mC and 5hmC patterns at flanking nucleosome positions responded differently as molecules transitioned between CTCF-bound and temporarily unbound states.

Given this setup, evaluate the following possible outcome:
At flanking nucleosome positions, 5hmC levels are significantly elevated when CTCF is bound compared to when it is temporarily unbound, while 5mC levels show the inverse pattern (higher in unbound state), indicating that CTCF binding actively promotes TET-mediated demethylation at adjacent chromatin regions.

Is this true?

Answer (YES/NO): NO